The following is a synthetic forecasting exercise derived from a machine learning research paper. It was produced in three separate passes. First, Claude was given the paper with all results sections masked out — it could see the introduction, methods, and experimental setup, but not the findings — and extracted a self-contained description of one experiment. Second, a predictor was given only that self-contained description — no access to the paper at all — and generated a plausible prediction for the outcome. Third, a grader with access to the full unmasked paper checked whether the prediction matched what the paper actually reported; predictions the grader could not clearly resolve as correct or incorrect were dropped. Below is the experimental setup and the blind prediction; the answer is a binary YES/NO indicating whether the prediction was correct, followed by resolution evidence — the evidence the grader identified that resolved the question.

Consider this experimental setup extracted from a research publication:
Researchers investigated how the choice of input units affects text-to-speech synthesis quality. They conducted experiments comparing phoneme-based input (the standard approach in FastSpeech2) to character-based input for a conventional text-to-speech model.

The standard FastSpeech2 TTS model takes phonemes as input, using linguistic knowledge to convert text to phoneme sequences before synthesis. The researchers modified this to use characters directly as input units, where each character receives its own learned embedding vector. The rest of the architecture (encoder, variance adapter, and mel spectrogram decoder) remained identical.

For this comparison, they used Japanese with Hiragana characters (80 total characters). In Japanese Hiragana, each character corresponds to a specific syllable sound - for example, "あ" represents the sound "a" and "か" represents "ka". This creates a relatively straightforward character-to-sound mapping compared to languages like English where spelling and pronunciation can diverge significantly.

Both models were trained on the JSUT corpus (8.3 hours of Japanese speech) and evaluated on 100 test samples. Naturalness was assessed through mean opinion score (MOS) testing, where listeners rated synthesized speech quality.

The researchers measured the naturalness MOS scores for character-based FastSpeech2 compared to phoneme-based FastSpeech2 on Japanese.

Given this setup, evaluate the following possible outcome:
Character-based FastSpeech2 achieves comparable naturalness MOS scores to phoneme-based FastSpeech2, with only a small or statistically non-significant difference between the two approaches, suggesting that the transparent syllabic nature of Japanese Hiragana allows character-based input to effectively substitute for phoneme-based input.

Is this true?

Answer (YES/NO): YES